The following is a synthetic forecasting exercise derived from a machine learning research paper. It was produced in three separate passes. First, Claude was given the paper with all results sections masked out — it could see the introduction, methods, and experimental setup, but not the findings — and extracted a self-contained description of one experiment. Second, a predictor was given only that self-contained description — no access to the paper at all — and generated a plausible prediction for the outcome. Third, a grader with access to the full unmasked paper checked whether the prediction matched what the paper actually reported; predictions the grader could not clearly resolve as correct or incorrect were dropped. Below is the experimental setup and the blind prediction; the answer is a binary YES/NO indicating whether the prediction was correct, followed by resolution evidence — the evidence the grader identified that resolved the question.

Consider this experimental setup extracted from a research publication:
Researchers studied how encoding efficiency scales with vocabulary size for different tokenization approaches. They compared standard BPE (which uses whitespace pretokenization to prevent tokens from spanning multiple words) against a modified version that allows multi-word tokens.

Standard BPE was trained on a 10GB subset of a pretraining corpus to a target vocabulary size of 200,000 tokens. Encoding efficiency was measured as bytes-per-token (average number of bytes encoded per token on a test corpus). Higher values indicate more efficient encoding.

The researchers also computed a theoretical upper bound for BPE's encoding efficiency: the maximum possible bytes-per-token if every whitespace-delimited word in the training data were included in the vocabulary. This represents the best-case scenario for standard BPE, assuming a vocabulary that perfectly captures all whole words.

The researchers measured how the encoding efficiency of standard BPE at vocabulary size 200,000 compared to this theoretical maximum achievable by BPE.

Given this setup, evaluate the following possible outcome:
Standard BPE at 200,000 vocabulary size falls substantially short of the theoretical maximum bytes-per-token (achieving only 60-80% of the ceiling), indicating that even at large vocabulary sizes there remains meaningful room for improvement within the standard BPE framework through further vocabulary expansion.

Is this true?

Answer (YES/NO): NO